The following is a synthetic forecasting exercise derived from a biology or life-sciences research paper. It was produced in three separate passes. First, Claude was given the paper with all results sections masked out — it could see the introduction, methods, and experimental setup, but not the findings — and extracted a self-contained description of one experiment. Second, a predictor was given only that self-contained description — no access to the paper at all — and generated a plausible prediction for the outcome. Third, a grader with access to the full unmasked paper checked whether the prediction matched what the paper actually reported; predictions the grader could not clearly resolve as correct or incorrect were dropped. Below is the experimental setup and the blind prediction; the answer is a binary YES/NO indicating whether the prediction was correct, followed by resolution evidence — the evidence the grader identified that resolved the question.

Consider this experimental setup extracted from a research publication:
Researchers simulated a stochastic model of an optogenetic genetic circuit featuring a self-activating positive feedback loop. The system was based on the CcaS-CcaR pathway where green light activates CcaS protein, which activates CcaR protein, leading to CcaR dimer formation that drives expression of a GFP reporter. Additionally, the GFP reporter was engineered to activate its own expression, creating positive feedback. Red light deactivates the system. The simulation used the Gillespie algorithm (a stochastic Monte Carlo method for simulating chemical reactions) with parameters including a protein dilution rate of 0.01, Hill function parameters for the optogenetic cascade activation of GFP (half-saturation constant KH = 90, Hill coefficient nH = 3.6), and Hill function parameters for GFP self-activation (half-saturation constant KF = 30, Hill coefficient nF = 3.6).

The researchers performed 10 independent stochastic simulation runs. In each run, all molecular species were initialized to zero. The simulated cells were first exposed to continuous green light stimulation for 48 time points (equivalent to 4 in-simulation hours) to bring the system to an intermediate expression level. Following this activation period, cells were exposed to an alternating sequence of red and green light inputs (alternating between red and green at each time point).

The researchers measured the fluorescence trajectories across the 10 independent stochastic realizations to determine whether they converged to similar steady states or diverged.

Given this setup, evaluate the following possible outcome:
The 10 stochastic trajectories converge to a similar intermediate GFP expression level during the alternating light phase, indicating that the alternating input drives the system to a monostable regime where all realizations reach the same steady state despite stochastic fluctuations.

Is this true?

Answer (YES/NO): NO